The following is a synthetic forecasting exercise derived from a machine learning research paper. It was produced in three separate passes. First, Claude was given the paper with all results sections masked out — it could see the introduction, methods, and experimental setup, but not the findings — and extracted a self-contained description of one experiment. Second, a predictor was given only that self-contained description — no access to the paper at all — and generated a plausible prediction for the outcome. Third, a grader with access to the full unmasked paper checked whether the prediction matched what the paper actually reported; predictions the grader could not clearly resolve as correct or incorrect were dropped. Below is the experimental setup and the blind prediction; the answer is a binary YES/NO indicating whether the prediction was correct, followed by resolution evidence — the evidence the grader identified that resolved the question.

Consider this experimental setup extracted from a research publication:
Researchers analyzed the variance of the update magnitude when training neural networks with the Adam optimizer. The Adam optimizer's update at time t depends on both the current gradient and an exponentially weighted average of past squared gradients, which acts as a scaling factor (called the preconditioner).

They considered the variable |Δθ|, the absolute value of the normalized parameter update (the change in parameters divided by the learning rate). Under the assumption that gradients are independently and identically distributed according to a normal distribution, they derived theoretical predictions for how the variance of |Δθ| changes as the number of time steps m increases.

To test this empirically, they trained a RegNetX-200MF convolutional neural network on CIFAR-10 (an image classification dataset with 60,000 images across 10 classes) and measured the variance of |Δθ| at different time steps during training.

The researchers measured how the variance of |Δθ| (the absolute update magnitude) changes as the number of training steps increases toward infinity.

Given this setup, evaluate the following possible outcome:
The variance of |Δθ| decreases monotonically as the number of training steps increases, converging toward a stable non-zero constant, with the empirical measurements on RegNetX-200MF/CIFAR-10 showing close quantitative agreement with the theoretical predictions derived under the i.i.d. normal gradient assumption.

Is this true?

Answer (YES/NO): NO